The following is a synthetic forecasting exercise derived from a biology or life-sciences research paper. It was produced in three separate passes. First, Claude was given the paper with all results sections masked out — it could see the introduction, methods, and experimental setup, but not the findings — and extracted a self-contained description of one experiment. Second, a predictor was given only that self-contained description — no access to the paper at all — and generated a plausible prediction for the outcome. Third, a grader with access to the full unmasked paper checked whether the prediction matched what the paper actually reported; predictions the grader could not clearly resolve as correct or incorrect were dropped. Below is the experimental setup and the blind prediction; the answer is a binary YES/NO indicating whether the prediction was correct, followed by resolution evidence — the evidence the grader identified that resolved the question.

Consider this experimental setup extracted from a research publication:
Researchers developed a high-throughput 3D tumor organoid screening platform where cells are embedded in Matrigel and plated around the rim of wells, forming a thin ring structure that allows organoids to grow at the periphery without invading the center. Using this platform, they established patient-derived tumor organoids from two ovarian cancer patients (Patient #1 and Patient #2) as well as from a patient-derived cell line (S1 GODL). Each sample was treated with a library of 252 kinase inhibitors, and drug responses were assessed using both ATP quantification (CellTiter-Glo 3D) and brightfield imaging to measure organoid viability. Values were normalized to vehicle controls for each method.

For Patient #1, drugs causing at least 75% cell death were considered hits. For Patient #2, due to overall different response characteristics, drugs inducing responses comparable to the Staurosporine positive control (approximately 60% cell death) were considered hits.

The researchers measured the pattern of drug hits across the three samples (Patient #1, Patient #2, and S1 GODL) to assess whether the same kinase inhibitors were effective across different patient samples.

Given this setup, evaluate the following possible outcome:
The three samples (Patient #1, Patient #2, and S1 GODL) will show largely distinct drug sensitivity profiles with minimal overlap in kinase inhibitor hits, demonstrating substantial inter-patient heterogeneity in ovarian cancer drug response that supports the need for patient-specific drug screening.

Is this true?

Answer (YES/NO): YES